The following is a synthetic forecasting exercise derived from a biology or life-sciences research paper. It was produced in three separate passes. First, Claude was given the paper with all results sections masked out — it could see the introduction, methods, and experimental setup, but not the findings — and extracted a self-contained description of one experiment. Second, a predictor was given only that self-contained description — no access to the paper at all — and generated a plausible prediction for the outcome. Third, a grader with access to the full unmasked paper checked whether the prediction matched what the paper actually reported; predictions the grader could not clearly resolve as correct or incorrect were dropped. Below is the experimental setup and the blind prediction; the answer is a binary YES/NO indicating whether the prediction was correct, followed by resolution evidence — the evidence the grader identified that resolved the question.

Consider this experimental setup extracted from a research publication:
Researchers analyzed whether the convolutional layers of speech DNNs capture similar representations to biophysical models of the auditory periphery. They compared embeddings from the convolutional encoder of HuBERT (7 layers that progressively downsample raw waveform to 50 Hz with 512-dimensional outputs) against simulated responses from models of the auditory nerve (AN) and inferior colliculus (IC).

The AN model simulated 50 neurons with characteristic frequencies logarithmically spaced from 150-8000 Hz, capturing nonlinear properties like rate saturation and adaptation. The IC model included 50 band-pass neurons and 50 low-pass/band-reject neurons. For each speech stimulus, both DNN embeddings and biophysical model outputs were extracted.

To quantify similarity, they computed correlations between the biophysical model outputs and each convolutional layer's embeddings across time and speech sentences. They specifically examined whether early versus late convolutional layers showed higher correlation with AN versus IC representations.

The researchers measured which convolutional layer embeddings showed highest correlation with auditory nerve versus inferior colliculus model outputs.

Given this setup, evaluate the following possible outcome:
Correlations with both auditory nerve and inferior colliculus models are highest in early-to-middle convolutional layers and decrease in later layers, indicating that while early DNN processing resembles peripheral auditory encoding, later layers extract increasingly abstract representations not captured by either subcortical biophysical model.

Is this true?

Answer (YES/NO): NO